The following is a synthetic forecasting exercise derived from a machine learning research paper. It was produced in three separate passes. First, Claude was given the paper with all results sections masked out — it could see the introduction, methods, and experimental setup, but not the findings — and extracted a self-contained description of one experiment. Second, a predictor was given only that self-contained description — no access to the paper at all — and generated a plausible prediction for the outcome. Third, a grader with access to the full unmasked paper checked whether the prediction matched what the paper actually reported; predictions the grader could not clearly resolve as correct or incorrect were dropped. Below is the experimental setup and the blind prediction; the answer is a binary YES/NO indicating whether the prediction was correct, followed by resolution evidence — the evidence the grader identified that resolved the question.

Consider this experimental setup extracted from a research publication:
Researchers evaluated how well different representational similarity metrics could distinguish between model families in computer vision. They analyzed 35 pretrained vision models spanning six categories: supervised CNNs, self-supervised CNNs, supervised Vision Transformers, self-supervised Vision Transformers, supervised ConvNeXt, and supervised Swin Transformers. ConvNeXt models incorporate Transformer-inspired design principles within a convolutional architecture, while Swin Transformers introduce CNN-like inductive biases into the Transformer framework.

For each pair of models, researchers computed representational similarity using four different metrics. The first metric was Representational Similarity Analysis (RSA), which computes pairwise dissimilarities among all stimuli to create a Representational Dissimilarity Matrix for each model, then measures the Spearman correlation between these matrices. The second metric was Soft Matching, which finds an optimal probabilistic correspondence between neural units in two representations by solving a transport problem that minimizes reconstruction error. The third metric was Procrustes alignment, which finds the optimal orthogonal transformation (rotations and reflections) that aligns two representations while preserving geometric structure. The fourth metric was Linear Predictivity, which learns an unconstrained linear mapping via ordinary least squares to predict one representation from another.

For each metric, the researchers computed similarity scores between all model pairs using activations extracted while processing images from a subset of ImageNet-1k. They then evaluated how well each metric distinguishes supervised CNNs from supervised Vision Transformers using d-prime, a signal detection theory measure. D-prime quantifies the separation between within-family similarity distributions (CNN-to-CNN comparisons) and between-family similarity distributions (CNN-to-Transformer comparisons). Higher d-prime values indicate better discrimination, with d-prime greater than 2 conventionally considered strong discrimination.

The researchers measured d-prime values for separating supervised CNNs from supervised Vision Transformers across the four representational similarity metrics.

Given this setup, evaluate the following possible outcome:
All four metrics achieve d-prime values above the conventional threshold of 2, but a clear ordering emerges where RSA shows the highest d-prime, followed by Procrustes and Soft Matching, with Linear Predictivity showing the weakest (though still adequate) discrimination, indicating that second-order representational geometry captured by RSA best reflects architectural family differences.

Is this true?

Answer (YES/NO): NO